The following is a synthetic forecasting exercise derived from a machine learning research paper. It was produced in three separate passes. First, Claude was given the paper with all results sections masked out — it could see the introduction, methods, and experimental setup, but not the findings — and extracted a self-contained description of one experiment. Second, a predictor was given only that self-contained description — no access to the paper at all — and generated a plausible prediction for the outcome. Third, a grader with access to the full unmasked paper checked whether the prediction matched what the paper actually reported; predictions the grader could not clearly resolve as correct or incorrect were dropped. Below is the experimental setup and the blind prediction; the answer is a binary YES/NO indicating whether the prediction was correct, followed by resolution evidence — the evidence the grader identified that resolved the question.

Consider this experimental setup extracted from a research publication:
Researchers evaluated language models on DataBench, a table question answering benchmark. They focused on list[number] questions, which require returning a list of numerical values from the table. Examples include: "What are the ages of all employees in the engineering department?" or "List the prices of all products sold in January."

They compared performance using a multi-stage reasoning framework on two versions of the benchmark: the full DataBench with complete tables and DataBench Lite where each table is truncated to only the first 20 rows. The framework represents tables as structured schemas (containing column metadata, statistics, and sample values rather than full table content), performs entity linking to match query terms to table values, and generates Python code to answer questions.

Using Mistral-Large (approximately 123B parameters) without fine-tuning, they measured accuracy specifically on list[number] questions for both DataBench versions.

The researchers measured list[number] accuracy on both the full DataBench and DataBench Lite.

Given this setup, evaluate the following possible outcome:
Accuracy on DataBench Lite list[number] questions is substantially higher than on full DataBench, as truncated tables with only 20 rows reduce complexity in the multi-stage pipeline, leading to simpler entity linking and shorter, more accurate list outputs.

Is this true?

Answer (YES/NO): YES